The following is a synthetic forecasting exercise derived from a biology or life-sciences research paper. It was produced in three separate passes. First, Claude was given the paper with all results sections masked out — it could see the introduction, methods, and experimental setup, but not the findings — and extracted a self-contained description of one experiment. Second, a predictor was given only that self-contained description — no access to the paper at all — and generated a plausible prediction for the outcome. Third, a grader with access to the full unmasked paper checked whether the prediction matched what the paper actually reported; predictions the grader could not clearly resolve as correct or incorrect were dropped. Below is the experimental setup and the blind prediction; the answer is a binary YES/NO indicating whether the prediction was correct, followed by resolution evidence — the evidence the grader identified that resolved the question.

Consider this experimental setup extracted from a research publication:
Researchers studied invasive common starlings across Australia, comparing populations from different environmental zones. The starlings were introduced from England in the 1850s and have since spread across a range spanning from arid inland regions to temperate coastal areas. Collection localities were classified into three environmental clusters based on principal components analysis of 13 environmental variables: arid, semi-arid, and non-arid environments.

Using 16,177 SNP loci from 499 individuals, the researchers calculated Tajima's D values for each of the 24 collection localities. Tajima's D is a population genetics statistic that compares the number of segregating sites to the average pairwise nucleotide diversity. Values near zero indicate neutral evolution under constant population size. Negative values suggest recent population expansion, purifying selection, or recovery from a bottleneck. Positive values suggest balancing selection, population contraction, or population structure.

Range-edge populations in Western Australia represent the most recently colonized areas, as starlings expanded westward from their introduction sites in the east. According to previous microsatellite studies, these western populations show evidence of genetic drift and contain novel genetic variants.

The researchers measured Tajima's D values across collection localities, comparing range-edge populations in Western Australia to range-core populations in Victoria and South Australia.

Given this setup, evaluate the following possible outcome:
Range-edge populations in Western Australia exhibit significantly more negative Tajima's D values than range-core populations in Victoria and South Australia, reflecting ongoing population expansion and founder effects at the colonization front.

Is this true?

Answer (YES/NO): NO